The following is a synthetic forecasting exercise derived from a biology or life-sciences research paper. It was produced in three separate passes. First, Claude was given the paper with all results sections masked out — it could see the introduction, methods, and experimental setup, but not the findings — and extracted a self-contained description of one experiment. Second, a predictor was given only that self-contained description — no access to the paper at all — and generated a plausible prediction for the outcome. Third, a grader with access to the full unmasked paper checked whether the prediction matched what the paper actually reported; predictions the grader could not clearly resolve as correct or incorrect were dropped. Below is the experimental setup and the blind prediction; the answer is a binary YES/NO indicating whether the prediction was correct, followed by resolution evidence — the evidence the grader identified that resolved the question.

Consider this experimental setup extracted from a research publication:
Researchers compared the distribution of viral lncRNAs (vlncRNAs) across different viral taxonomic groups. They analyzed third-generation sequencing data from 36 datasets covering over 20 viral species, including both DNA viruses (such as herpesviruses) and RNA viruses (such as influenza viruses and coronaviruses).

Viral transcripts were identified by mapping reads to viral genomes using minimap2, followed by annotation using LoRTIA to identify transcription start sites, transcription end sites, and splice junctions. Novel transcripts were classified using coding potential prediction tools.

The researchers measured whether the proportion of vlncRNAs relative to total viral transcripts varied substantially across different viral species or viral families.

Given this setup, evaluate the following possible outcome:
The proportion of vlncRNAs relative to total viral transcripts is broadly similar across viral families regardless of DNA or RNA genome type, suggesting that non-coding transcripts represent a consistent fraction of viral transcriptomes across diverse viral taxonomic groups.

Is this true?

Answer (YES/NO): NO